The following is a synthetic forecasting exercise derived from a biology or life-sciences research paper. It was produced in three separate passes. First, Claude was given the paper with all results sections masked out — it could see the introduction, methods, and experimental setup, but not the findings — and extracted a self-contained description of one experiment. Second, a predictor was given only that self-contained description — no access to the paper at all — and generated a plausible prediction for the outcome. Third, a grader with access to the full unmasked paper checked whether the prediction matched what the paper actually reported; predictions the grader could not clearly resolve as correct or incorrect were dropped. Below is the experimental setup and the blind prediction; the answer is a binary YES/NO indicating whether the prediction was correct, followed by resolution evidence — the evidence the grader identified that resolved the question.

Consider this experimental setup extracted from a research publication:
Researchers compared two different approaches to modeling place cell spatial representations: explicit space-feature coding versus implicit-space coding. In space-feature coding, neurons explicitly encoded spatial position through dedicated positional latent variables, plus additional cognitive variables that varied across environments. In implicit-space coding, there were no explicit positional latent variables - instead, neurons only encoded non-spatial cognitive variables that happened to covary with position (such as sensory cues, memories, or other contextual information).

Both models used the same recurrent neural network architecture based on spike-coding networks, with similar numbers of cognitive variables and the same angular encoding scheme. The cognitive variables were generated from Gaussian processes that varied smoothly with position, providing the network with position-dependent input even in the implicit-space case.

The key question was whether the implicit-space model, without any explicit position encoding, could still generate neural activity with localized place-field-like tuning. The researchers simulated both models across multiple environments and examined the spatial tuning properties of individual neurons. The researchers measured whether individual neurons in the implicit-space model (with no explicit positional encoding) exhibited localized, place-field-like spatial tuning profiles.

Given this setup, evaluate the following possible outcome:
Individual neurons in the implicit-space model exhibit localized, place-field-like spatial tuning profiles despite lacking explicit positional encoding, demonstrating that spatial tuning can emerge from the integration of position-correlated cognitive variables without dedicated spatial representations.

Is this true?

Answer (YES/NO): YES